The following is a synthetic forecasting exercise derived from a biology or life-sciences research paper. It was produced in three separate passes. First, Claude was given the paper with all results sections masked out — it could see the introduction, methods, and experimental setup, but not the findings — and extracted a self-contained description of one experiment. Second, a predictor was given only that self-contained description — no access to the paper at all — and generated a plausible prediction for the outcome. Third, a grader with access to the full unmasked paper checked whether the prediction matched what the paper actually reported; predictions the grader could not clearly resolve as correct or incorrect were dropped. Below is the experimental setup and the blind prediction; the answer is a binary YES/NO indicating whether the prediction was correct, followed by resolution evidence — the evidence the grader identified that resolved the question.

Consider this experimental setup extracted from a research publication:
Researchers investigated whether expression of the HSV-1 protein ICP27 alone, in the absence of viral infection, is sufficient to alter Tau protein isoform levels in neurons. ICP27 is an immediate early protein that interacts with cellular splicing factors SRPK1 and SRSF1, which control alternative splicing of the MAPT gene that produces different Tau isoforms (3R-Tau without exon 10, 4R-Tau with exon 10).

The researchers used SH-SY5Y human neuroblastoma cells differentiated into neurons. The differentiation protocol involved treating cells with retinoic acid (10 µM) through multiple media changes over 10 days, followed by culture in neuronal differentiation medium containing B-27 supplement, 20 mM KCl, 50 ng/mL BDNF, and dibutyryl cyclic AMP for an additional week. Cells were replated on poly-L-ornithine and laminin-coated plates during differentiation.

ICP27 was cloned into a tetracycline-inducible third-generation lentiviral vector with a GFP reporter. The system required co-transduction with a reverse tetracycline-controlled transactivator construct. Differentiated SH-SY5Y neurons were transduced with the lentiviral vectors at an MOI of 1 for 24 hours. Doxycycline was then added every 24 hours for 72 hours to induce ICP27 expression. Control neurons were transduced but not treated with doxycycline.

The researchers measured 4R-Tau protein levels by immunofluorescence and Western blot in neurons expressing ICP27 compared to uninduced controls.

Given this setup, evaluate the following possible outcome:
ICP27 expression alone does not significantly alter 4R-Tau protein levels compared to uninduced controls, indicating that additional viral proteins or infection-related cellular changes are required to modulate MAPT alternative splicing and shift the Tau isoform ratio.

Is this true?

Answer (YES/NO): NO